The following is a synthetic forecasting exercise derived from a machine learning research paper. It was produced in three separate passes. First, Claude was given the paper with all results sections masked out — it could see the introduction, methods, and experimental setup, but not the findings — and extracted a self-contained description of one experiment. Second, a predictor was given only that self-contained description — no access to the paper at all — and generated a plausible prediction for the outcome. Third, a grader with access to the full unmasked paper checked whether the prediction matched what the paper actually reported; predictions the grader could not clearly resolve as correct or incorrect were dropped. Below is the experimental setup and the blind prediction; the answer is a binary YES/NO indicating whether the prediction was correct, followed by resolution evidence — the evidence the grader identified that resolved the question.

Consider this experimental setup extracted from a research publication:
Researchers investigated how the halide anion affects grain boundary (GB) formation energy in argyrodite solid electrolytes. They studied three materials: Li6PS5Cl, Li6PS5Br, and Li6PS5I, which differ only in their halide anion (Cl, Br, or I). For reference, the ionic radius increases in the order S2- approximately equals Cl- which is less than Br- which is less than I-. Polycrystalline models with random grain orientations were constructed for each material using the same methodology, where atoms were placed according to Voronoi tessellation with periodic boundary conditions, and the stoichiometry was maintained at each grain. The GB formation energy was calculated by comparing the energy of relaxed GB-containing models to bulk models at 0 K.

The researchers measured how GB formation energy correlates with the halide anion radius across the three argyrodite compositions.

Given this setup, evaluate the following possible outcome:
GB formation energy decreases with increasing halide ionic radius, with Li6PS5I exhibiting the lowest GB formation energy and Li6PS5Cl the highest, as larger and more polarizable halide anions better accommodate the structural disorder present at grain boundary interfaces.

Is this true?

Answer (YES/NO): NO